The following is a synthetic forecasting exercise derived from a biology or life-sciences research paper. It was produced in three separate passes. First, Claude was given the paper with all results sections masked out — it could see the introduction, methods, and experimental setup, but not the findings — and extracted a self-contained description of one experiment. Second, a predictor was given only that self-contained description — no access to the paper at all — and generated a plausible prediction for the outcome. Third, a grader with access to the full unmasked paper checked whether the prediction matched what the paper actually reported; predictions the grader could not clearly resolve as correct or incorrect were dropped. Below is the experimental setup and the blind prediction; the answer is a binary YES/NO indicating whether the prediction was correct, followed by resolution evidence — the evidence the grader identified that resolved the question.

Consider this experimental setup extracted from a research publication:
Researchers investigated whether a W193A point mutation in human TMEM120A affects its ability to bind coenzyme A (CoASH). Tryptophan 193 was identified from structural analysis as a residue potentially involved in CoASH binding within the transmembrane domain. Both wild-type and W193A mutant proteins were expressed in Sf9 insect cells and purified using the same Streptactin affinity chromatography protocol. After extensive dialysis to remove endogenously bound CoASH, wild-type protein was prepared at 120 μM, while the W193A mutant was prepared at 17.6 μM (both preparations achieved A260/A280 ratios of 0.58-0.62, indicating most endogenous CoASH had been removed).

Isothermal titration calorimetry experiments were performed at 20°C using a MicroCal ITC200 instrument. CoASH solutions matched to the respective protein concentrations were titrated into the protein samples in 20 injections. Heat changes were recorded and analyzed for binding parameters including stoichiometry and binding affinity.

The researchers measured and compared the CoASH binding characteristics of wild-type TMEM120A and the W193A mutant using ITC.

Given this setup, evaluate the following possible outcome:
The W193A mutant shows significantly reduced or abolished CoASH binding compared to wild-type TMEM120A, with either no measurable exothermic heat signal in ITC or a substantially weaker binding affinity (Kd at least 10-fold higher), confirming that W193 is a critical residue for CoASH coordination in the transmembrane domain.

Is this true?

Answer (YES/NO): YES